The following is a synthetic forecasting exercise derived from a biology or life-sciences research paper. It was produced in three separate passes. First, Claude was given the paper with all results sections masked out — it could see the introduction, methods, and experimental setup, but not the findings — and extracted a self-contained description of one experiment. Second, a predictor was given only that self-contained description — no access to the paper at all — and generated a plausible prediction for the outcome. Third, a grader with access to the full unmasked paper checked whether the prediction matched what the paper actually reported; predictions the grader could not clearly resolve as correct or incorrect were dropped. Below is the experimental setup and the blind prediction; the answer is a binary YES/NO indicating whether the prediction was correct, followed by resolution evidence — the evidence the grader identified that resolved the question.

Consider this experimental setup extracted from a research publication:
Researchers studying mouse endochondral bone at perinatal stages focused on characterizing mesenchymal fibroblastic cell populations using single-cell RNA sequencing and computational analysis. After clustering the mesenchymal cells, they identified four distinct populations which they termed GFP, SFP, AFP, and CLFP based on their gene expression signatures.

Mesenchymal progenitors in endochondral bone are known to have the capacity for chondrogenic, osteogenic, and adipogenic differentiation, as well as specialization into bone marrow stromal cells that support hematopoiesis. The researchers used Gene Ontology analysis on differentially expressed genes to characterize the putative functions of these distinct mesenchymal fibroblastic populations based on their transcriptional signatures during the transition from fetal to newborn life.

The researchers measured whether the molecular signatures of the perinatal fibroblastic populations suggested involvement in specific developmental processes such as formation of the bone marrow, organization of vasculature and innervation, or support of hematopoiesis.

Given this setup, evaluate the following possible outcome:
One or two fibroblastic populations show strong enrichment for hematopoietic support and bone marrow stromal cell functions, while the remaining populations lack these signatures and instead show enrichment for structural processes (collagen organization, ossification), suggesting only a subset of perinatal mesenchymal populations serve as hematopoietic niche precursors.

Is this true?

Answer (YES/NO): NO